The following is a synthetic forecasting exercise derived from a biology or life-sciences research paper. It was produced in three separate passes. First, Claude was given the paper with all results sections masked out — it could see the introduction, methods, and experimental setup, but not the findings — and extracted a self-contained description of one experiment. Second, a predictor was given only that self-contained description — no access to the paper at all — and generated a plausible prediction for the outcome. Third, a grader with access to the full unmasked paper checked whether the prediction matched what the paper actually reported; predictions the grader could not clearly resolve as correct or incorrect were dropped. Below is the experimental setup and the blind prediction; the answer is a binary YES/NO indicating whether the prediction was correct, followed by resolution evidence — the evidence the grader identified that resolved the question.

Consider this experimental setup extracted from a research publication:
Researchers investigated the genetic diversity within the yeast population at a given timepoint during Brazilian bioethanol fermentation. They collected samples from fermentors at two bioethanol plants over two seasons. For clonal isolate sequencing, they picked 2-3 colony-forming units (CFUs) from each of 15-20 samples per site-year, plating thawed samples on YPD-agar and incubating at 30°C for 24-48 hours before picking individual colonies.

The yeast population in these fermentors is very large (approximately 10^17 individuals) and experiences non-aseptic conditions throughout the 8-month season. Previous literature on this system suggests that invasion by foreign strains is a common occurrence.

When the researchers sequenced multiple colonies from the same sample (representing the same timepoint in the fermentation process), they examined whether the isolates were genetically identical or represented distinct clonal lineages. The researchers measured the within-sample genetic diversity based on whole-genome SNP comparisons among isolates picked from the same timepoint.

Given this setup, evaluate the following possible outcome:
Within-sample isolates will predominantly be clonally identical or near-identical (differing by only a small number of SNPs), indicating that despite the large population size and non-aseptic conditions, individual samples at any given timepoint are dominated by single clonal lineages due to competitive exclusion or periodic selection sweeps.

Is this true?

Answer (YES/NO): NO